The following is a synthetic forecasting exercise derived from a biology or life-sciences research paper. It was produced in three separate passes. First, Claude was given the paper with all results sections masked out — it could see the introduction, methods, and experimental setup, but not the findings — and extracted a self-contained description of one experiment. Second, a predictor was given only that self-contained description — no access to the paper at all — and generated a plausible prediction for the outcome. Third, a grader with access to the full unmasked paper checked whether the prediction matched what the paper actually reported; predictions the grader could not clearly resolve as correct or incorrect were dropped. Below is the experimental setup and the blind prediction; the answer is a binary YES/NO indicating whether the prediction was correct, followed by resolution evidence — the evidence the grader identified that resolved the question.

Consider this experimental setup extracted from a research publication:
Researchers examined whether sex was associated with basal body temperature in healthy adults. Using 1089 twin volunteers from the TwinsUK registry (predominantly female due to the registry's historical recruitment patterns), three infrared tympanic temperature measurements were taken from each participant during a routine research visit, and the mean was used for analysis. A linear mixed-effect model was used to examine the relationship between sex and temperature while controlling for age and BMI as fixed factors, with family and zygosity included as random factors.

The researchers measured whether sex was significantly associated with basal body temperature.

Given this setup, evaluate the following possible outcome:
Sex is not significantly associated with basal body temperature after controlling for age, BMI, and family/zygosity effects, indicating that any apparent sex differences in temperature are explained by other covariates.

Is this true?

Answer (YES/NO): YES